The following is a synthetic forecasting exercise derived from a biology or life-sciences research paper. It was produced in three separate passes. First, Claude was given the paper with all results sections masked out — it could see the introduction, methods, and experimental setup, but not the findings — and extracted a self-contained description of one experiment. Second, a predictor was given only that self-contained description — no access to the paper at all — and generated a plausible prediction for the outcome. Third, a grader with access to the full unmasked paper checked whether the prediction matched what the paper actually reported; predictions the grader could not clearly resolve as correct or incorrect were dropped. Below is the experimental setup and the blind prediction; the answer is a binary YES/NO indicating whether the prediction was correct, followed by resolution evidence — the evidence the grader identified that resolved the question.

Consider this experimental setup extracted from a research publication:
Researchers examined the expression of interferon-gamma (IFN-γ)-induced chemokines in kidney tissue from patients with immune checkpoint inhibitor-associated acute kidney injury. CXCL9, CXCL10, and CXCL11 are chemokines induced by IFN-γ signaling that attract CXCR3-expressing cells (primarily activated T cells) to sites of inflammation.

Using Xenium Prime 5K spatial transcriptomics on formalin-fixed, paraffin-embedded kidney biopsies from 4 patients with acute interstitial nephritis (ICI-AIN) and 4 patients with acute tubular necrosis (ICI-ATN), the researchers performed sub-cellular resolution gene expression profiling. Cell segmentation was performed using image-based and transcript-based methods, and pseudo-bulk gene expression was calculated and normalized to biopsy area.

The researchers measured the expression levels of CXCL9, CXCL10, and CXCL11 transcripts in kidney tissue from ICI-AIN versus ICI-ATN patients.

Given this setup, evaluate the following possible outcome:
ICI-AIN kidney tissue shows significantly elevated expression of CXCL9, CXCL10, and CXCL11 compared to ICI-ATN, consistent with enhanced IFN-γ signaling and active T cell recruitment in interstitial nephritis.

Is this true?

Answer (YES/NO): YES